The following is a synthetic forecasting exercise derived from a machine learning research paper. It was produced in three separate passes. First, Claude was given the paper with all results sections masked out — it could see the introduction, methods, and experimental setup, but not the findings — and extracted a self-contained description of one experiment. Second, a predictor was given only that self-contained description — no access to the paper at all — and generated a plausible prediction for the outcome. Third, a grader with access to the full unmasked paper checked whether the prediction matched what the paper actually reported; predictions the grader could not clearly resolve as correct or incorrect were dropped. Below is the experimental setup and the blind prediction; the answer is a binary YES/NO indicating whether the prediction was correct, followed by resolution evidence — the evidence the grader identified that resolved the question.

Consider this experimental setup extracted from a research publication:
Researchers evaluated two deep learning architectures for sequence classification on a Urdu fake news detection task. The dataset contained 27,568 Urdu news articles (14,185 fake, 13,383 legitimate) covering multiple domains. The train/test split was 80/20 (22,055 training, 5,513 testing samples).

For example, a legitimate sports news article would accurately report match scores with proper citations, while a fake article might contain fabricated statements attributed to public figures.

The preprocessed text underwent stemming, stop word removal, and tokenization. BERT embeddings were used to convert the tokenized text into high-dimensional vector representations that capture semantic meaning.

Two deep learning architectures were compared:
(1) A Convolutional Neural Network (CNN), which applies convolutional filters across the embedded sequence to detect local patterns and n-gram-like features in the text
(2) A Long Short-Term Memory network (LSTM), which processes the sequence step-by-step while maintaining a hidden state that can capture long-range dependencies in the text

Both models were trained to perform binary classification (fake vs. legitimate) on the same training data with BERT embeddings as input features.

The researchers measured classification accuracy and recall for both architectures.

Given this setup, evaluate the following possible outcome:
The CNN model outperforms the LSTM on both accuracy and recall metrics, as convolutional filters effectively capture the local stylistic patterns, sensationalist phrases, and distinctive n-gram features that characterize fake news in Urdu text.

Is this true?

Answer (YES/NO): YES